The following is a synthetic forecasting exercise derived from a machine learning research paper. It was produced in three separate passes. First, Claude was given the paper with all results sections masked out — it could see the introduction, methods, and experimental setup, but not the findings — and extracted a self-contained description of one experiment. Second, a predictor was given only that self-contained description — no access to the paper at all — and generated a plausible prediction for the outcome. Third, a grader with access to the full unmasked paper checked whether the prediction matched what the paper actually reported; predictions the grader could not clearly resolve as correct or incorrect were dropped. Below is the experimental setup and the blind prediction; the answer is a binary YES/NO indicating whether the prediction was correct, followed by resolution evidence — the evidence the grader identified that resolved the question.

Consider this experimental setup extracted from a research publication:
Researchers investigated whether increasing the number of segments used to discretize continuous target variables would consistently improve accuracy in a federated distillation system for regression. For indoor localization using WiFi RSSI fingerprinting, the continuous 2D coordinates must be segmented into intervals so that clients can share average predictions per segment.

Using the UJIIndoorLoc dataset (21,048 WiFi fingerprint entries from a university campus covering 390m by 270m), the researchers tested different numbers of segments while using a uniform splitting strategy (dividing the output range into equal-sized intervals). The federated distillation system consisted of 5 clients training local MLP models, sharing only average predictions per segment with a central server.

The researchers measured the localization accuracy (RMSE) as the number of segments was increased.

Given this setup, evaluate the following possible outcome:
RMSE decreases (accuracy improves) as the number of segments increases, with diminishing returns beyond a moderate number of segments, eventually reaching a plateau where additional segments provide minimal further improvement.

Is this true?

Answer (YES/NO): NO